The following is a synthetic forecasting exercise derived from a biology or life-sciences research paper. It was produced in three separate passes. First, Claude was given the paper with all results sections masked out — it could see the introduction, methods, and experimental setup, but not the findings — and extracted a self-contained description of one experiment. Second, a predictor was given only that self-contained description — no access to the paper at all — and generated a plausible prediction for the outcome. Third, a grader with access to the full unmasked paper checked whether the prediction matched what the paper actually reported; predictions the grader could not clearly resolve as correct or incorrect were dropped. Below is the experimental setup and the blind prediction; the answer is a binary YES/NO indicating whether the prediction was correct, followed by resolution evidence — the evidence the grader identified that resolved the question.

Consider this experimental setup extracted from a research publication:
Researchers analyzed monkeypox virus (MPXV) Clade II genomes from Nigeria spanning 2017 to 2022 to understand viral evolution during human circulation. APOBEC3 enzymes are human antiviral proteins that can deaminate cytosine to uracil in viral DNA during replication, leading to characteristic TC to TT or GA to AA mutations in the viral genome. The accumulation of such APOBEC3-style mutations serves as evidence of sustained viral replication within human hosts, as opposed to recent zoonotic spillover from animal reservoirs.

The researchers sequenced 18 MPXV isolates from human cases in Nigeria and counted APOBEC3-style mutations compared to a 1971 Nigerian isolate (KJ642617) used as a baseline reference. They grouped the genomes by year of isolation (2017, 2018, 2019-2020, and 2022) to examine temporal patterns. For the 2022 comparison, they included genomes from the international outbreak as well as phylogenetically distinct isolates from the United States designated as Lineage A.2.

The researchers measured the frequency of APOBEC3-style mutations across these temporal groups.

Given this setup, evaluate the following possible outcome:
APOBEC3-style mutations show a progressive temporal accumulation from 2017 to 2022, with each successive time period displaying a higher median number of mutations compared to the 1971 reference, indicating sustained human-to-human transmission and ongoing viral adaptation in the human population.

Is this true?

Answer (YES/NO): YES